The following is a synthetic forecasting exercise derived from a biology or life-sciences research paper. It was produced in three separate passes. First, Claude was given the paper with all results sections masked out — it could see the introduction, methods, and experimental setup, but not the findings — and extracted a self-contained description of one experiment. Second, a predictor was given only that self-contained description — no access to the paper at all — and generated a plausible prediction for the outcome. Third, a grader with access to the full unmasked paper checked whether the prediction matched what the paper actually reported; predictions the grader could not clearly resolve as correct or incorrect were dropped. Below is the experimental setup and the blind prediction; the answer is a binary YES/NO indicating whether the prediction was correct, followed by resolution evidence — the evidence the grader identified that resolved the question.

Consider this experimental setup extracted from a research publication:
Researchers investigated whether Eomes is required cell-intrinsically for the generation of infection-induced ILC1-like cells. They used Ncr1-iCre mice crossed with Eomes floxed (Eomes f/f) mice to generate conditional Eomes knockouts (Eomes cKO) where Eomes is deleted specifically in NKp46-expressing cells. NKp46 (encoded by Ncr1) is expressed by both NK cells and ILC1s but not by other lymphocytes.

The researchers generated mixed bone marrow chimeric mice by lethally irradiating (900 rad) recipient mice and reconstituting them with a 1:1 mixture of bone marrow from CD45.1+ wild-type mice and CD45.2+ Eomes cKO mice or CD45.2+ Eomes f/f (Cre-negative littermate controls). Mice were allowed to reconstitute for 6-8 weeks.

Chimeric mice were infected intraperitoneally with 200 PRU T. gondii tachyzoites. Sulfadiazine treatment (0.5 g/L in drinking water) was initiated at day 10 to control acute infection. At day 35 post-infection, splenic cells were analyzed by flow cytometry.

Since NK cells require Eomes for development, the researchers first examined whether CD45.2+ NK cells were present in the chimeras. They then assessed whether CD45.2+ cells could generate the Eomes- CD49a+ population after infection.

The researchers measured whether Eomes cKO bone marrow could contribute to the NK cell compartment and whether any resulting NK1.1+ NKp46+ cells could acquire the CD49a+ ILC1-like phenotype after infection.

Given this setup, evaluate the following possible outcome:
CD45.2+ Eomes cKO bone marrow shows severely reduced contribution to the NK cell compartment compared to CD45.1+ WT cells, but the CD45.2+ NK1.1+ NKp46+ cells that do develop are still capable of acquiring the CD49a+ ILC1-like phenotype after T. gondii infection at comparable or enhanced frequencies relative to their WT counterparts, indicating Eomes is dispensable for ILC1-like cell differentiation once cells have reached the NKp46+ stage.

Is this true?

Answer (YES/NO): NO